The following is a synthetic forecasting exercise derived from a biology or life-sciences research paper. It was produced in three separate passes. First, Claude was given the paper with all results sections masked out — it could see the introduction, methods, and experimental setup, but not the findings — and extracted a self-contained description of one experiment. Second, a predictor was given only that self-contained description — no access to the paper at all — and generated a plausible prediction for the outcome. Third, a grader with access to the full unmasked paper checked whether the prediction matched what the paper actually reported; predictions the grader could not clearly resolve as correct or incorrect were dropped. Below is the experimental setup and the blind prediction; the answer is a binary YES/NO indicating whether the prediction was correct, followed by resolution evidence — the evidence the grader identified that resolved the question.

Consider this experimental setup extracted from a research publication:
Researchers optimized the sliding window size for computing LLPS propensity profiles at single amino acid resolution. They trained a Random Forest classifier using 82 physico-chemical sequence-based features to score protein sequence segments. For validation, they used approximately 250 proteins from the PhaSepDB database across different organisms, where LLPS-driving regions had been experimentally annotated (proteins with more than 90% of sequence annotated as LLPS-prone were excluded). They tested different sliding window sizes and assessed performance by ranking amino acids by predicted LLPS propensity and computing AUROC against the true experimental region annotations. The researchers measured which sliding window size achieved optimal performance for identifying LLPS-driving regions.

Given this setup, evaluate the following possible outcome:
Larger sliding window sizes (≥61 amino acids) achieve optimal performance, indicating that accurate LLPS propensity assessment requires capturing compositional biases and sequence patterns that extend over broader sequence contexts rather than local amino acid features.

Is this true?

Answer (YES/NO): NO